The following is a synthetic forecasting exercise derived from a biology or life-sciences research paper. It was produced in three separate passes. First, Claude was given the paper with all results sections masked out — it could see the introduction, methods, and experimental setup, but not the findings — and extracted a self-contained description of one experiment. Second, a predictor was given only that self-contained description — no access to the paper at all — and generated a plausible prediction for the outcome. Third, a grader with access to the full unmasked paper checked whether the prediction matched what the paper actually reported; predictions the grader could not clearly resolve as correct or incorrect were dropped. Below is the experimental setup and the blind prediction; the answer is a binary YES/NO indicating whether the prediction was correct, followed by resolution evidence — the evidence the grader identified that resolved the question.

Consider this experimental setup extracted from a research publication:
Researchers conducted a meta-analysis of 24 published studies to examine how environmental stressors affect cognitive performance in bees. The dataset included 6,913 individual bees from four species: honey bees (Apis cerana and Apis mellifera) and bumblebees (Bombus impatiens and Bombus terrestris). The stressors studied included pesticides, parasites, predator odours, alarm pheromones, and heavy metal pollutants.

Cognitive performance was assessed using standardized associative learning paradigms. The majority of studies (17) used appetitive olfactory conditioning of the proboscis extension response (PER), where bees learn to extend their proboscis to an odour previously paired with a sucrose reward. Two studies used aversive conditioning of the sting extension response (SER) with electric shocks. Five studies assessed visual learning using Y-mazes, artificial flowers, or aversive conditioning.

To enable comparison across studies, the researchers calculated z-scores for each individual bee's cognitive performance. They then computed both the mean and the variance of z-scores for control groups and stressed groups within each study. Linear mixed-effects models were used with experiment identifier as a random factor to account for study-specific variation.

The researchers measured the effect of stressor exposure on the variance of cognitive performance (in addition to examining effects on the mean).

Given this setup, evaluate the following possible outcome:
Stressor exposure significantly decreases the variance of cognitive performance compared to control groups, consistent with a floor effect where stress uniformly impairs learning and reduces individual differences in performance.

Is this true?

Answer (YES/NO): NO